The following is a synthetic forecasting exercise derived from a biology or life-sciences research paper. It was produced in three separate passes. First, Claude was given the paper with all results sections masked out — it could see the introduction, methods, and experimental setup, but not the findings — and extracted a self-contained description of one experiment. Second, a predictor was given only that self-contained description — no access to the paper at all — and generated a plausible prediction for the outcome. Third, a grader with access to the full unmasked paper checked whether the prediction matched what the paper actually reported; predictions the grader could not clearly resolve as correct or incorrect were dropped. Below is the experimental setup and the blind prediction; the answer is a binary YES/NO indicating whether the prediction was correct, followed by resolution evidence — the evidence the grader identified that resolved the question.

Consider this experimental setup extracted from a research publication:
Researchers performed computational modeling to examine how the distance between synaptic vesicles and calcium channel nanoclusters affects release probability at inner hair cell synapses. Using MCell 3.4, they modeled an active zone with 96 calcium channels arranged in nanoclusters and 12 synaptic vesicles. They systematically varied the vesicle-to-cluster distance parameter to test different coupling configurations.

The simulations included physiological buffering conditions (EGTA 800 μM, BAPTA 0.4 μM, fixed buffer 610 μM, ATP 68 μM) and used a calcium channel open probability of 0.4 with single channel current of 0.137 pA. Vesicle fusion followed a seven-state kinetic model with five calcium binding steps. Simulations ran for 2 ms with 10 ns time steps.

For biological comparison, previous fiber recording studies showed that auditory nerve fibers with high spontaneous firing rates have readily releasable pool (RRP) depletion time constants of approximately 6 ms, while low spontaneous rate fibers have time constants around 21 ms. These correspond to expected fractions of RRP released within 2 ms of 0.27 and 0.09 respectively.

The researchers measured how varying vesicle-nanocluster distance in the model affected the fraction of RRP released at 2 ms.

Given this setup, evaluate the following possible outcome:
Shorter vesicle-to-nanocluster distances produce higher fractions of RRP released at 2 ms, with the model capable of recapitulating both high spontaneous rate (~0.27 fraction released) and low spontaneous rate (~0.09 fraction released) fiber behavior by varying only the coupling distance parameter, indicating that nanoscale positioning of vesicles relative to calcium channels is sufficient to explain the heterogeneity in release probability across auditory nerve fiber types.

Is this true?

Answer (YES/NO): NO